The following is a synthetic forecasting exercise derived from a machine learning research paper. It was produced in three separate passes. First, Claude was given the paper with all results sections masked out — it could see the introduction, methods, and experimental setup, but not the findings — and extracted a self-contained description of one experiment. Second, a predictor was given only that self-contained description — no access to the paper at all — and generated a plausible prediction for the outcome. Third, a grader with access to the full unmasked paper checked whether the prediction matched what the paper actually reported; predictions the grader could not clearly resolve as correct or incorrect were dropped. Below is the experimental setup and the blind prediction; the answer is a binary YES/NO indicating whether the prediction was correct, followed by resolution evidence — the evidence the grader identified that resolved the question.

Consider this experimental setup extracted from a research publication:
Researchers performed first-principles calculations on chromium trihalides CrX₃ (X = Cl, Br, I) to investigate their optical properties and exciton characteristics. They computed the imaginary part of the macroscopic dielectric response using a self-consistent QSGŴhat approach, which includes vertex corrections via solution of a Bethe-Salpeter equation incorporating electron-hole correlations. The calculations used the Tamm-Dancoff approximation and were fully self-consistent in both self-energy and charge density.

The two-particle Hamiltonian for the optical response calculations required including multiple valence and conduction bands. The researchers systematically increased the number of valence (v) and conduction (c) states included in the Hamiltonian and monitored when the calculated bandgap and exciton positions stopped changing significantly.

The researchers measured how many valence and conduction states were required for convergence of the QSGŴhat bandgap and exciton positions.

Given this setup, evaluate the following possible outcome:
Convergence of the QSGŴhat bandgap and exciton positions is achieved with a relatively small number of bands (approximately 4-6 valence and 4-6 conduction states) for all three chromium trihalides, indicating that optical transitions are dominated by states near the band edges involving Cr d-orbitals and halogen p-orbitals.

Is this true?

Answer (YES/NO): NO